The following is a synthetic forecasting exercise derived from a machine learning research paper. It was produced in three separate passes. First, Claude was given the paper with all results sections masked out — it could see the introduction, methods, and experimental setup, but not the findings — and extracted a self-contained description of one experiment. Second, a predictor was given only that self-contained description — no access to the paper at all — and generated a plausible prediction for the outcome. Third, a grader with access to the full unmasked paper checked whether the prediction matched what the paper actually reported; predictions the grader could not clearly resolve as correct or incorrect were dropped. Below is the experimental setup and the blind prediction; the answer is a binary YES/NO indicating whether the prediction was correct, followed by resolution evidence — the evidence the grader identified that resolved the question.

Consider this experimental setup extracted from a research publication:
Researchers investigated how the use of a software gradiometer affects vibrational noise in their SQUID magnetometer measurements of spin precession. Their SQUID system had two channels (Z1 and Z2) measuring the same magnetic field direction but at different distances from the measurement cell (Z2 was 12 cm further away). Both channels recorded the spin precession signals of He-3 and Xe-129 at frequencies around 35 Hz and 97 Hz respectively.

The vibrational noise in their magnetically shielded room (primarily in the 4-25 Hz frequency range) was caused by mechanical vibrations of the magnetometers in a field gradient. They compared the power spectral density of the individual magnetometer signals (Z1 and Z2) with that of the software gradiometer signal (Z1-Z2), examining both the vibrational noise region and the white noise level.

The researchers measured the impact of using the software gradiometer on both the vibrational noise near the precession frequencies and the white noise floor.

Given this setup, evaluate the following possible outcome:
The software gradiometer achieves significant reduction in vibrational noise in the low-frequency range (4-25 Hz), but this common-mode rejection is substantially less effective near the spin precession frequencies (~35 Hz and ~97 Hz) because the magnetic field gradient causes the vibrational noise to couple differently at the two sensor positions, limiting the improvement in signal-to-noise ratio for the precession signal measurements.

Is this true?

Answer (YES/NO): NO